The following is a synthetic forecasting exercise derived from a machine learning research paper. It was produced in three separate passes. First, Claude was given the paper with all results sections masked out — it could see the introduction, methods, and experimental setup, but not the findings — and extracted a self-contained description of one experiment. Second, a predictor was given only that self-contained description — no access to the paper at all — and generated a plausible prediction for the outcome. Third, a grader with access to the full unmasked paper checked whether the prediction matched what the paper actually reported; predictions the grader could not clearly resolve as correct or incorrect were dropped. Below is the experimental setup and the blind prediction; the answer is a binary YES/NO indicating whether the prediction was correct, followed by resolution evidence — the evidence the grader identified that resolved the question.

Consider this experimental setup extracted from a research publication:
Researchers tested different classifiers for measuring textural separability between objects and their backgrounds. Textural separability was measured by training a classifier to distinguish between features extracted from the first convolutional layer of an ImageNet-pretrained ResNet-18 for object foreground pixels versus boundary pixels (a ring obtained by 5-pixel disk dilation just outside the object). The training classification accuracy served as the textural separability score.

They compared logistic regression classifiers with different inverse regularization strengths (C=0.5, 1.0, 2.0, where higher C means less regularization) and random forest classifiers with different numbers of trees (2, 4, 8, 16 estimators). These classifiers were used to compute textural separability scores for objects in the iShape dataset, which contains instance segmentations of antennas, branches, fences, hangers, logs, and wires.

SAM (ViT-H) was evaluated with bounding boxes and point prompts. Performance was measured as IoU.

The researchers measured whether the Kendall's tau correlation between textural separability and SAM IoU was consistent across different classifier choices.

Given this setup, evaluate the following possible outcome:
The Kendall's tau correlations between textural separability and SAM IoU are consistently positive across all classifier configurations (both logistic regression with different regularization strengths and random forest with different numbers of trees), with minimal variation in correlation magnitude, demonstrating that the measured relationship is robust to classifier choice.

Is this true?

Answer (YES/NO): NO